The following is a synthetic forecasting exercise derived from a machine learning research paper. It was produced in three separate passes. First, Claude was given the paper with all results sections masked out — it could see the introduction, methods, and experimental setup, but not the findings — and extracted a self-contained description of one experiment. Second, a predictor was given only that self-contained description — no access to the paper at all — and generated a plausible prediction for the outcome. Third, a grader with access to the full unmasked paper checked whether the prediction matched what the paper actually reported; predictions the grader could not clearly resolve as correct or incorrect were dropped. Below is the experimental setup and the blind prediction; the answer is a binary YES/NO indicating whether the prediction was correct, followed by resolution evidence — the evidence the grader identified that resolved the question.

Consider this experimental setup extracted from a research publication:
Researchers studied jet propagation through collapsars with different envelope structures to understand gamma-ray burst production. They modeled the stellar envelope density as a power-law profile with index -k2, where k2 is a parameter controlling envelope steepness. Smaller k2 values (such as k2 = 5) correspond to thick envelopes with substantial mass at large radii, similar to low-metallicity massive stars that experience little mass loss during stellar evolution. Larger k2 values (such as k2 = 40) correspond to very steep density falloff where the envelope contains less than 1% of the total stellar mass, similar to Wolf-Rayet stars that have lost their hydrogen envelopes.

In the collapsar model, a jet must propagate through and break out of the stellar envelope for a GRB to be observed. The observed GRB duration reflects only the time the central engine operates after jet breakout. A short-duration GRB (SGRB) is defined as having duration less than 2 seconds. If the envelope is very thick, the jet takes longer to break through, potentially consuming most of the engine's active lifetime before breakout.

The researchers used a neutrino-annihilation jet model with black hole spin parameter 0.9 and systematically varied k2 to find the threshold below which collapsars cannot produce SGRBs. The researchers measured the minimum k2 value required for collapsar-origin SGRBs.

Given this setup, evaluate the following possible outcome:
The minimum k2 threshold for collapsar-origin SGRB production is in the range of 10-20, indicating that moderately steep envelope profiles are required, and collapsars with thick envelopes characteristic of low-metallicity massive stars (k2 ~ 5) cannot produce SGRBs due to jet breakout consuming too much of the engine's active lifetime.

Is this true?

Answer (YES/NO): NO